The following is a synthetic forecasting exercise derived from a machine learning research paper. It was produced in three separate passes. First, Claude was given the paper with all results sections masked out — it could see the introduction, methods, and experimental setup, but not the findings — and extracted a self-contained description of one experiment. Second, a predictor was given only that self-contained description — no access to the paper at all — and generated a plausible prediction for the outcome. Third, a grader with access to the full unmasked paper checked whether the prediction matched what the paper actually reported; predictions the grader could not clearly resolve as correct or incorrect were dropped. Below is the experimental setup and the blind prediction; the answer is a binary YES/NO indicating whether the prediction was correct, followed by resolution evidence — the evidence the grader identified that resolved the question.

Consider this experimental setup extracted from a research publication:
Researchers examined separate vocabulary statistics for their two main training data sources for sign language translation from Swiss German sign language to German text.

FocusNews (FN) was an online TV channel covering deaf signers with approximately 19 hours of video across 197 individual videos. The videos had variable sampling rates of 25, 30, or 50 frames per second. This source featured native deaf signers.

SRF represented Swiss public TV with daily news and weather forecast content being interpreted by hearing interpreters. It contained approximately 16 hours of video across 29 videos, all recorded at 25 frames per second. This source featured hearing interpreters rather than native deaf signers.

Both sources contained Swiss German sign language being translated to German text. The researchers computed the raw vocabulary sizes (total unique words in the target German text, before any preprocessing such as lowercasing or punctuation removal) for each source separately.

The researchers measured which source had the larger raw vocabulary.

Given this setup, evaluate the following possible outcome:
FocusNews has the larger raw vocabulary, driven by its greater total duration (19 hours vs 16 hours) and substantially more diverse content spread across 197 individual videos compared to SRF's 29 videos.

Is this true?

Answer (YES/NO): YES